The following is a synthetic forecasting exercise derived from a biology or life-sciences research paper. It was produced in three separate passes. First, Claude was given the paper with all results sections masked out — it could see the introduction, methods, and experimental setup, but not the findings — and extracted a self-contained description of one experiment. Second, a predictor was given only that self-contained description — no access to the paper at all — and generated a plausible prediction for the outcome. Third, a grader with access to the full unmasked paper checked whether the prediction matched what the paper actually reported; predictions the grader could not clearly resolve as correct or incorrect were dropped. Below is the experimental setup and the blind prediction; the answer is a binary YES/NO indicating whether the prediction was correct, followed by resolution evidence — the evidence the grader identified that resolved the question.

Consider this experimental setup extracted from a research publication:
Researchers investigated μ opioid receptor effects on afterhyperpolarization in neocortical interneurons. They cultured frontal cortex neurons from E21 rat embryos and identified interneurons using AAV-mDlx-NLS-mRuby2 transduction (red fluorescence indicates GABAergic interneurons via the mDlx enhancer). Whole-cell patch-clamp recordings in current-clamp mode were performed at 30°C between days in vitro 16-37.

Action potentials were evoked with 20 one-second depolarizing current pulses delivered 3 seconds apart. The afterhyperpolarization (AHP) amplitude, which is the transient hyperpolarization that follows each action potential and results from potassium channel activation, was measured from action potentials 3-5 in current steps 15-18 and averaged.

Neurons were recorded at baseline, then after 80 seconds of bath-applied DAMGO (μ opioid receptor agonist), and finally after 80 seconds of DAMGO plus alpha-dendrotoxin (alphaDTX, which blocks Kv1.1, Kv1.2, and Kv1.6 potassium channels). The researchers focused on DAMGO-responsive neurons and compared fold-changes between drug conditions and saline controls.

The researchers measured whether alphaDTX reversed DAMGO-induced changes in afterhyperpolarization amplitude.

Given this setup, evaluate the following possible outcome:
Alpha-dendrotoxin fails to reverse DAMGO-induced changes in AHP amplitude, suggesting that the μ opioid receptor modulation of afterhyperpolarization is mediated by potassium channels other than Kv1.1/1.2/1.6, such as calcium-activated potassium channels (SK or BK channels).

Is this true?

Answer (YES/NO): NO